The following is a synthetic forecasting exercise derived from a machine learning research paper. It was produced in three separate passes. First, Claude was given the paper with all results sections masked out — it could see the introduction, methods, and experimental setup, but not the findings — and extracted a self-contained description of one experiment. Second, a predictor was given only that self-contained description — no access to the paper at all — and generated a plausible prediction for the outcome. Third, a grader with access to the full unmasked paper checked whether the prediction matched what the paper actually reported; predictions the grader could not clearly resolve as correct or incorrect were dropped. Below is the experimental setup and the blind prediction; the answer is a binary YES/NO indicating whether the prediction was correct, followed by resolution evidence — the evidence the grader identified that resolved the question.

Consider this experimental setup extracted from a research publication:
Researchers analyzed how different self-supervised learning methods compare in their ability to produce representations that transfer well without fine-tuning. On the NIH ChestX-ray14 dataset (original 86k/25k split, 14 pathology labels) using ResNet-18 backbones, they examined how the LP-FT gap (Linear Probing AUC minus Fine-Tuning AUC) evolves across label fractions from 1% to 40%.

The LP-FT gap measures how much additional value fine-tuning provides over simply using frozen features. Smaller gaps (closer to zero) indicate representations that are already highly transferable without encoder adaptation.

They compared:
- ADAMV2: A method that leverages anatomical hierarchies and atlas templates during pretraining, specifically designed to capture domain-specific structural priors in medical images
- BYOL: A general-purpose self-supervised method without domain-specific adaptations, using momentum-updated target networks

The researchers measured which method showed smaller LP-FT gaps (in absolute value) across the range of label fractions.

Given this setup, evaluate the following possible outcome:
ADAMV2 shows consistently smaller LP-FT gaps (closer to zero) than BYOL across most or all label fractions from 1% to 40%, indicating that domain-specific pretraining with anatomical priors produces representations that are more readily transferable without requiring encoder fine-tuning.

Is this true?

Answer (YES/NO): NO